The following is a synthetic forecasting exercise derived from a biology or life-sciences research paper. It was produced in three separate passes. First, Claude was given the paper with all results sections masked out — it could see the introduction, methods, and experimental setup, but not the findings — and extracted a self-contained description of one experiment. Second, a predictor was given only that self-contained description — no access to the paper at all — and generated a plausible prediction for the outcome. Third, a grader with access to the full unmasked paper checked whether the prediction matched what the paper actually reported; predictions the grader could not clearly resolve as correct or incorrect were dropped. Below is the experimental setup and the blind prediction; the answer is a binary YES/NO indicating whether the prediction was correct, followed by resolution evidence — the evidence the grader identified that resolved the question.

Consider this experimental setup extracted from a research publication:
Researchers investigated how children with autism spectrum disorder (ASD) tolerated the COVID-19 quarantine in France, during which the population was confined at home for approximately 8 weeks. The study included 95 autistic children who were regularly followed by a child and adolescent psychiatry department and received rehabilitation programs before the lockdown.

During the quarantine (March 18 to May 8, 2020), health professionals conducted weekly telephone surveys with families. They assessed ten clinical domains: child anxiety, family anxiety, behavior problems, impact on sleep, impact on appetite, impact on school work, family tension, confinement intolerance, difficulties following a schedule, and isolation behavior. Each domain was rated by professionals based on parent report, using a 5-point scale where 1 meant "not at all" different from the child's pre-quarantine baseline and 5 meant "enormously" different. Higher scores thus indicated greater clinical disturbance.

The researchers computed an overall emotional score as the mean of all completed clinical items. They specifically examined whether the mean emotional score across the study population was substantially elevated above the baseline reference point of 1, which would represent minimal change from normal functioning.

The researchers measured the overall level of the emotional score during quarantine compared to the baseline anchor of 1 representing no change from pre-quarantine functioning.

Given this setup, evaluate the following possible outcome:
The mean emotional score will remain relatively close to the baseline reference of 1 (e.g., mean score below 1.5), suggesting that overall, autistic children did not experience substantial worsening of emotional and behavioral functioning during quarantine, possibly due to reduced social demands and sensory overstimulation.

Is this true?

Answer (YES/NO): NO